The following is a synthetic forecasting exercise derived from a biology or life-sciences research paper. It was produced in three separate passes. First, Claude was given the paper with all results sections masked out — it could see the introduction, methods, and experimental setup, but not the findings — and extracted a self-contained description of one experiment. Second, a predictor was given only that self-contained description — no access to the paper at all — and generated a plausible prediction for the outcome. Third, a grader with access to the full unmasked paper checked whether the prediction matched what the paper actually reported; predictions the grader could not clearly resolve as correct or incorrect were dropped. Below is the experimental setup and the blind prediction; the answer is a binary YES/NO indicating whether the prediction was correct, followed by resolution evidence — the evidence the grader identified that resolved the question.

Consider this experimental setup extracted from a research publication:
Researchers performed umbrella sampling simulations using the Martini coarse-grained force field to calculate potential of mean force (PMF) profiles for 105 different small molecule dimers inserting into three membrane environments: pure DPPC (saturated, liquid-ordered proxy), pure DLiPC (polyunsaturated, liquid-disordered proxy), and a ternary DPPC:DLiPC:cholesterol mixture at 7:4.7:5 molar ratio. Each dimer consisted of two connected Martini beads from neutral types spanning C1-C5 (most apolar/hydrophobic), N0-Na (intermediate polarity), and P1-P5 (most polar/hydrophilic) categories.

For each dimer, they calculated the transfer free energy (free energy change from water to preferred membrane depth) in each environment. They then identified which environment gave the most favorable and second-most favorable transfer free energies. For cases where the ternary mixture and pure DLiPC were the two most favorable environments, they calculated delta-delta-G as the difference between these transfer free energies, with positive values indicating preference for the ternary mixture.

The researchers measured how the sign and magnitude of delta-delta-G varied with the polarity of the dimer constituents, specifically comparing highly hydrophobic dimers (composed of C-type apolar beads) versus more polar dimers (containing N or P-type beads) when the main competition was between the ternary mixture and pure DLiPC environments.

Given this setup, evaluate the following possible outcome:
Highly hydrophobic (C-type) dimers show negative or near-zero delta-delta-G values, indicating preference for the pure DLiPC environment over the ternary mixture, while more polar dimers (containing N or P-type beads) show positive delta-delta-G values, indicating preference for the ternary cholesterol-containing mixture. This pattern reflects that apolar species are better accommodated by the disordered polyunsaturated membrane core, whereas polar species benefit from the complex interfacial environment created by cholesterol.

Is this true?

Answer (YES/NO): NO